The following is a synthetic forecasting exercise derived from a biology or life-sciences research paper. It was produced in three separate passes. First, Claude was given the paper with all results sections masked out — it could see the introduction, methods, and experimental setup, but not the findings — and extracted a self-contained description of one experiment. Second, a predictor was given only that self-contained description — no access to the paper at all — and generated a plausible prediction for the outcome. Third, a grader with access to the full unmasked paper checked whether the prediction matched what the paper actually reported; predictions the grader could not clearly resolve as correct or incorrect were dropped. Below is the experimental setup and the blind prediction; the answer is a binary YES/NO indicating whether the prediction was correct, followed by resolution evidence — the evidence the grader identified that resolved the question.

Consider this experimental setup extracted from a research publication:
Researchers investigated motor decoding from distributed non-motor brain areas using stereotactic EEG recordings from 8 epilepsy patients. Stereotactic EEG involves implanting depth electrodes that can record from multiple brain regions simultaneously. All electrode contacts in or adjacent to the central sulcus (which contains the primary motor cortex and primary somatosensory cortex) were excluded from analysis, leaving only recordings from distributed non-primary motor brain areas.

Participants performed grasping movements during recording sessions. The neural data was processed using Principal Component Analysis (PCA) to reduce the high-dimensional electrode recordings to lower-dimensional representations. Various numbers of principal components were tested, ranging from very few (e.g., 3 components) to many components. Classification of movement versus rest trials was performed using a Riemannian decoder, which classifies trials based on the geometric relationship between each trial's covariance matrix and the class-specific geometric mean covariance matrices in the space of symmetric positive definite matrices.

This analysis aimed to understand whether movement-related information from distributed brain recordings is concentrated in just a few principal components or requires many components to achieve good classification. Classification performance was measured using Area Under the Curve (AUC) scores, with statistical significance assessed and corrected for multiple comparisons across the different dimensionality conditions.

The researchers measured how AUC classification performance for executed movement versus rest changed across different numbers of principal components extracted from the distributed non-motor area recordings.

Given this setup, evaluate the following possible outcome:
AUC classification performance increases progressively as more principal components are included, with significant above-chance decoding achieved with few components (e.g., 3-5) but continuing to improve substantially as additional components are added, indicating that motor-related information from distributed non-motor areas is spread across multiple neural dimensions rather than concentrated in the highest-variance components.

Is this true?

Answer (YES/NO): NO